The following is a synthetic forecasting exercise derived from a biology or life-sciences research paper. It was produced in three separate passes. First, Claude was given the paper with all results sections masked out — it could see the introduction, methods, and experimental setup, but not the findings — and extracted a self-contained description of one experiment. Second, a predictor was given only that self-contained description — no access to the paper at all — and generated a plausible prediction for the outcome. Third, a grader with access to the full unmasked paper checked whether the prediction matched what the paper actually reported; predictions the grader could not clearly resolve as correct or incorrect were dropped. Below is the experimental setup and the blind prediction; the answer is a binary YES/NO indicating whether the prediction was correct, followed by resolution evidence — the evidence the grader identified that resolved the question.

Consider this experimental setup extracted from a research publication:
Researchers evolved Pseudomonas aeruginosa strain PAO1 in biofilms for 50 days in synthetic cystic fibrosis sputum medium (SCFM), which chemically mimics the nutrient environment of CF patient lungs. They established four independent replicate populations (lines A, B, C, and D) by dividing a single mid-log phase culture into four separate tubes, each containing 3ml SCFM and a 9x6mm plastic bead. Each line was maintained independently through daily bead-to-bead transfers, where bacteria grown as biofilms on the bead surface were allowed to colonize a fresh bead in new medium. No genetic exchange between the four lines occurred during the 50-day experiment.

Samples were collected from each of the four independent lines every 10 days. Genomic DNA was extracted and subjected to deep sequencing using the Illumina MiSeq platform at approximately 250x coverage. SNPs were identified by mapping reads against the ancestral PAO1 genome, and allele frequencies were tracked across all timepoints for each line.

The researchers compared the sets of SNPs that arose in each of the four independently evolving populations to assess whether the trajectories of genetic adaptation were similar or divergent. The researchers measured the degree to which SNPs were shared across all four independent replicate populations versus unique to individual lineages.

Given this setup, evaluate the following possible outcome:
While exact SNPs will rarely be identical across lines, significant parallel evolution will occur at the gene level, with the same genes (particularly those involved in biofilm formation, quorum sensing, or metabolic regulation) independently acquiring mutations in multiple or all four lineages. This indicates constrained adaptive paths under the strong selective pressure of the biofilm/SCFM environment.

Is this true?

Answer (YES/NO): NO